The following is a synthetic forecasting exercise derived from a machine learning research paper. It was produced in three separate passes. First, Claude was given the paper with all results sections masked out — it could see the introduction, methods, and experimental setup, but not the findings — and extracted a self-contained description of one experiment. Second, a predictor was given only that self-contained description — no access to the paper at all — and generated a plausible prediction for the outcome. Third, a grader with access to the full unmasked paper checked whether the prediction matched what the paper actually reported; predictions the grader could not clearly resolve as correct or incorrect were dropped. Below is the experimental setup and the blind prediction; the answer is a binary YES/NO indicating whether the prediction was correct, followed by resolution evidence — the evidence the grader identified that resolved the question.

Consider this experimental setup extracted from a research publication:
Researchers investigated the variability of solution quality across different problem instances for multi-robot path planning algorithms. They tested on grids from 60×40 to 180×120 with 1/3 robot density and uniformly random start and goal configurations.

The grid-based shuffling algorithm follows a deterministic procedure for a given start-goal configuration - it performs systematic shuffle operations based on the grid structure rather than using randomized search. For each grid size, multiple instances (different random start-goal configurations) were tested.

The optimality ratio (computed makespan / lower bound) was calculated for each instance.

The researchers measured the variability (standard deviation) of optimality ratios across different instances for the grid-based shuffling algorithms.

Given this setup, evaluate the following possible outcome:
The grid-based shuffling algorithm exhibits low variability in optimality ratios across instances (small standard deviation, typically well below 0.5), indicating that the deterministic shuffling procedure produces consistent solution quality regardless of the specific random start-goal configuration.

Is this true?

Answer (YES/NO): YES